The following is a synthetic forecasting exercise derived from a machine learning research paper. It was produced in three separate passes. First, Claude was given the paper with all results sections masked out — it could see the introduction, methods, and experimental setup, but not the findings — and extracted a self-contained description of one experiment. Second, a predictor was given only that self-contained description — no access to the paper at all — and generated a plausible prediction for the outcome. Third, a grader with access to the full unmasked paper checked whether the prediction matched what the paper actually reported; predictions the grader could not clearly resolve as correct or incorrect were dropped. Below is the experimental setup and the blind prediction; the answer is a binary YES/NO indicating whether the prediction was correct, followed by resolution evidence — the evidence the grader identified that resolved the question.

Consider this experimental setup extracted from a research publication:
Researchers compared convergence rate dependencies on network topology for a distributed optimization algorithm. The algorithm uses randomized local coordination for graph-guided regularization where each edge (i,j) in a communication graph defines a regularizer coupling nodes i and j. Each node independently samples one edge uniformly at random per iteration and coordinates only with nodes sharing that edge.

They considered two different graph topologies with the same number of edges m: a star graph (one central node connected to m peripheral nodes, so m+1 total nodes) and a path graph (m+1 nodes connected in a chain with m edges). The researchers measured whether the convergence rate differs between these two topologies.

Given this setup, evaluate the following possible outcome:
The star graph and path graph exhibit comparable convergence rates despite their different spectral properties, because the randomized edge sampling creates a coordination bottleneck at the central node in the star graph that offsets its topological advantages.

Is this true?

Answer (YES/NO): NO